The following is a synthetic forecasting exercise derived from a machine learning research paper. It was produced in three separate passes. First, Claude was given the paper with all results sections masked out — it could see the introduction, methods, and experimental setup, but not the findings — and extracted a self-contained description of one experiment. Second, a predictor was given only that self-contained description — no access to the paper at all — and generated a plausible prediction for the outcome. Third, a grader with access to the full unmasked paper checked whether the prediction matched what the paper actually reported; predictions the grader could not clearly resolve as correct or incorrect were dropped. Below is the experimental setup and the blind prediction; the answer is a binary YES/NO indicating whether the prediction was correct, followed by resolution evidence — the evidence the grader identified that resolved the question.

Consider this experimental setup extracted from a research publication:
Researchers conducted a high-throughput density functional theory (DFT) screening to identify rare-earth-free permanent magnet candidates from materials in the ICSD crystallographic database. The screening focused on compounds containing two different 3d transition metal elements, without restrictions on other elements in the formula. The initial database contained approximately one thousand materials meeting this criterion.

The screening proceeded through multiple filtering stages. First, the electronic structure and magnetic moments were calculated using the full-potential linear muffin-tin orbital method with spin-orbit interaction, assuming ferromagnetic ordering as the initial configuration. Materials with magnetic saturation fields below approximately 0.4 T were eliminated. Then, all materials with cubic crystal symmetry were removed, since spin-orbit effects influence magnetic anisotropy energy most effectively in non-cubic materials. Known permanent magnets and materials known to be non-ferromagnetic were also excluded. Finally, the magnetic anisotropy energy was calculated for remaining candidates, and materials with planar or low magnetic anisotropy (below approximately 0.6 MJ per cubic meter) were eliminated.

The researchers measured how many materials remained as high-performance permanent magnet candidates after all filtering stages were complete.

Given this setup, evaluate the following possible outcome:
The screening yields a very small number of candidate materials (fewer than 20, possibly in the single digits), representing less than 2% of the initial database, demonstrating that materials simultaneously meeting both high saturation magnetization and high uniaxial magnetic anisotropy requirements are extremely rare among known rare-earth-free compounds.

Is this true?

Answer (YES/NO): YES